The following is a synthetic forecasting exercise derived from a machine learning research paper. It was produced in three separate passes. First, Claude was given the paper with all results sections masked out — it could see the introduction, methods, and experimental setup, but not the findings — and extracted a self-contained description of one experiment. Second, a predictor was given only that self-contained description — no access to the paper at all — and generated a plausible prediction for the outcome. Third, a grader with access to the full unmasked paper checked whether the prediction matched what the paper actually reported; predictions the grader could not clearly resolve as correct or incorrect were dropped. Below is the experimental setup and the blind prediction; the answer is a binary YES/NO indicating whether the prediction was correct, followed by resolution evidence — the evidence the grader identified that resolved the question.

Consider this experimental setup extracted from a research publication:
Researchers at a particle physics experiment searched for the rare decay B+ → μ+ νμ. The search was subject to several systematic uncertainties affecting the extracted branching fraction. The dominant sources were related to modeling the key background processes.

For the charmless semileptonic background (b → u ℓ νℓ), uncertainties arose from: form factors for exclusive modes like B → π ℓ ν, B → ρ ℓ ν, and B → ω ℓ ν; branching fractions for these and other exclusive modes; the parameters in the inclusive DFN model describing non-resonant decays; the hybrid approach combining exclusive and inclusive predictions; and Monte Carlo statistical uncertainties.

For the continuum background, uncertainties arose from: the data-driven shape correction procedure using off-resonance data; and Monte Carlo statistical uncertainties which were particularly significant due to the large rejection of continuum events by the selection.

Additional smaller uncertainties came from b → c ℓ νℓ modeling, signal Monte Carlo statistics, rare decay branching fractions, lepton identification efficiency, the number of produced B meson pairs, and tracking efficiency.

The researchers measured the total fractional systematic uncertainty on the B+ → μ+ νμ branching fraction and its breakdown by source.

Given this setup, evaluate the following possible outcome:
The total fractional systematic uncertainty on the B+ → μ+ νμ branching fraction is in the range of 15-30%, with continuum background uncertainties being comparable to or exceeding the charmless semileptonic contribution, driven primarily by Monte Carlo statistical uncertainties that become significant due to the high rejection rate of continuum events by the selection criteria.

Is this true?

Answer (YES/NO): YES